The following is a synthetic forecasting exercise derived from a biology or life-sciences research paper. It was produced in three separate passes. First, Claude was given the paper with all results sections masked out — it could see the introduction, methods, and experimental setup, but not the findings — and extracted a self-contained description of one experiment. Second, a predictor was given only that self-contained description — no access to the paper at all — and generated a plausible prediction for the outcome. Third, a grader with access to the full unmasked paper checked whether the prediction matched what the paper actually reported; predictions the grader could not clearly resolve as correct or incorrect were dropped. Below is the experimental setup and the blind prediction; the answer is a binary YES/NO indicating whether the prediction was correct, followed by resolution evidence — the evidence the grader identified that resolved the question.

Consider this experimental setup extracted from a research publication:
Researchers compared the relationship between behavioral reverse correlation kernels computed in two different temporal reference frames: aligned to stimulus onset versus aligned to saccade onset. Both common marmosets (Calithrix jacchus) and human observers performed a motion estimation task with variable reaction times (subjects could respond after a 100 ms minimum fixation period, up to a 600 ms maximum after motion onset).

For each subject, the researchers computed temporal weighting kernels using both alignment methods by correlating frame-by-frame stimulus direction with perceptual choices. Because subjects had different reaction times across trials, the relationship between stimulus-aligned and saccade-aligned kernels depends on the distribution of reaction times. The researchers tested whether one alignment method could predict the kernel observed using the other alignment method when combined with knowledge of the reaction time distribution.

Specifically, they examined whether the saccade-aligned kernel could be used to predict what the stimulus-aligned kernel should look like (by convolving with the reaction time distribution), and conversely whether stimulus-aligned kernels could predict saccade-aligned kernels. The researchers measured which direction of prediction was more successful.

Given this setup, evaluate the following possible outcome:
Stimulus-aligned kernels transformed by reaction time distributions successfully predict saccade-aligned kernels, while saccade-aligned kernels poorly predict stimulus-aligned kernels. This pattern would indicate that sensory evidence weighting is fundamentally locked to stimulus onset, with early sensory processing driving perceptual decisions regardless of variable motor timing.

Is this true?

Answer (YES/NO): NO